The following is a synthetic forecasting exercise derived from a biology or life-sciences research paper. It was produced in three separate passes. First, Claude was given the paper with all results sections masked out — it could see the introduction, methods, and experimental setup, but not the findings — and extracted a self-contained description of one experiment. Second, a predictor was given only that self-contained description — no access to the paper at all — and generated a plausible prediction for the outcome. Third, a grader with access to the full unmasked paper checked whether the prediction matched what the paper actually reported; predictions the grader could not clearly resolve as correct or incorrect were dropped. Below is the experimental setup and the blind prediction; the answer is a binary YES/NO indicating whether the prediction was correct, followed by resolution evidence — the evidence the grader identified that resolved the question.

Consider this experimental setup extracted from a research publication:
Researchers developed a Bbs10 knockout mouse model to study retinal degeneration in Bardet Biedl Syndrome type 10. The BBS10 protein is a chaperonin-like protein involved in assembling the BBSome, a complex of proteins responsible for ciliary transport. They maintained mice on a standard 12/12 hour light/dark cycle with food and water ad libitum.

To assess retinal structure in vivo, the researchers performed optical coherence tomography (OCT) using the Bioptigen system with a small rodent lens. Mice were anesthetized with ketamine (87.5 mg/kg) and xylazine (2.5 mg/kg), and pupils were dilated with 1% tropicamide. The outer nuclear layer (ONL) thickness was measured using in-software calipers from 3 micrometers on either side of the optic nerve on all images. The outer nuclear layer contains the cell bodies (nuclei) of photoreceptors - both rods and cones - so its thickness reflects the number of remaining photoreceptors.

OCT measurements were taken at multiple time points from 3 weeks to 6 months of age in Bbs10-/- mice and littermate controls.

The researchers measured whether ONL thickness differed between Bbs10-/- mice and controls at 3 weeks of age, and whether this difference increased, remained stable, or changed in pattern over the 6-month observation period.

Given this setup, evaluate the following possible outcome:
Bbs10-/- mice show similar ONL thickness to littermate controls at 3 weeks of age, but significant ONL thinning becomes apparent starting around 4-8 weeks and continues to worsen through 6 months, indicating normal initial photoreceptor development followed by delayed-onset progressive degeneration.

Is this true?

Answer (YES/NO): NO